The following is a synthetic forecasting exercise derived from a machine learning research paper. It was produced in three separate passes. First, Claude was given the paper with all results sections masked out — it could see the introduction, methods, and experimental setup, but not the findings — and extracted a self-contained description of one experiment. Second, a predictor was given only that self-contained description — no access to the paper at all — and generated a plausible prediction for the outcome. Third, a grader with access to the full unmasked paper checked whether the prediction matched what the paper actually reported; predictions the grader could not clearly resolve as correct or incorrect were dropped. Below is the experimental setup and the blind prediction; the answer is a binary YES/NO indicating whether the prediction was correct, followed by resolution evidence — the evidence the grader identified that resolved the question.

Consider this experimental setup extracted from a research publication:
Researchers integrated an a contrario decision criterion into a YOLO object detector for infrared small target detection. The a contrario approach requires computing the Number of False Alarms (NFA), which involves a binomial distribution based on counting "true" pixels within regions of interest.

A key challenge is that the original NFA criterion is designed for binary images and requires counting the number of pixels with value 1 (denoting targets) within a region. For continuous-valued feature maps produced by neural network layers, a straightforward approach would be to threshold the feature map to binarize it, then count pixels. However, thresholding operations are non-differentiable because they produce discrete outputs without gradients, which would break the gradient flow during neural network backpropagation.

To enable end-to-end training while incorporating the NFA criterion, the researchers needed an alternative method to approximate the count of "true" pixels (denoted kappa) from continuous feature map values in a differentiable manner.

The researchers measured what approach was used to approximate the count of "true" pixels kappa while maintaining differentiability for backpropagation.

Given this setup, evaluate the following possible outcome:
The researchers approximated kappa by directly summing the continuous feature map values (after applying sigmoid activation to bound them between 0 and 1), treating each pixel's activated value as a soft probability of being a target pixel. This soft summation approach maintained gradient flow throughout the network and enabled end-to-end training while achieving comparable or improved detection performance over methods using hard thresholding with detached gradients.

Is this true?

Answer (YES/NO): NO